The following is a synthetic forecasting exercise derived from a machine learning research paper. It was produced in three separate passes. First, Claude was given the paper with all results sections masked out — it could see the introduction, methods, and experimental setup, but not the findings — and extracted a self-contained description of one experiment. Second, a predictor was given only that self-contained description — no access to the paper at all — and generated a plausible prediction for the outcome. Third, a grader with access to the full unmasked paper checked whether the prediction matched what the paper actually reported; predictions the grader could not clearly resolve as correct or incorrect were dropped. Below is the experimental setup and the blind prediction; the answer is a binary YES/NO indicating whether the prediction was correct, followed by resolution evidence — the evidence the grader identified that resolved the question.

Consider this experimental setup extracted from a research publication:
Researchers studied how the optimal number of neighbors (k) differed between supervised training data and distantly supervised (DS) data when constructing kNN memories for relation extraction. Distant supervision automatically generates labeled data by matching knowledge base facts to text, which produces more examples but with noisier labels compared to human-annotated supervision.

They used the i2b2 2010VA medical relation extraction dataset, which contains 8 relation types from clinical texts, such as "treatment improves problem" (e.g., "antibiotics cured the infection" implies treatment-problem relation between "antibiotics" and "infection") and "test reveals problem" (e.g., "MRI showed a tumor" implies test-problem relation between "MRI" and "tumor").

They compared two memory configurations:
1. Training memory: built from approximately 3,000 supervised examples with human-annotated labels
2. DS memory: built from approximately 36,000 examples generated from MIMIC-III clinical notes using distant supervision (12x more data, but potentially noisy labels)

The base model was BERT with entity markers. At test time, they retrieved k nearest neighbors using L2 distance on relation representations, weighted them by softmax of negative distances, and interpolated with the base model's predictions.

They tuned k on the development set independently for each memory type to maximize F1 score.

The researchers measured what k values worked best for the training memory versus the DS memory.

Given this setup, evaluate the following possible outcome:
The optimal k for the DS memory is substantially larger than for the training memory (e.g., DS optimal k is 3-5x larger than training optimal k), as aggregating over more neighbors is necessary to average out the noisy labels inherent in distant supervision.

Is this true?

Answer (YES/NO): NO